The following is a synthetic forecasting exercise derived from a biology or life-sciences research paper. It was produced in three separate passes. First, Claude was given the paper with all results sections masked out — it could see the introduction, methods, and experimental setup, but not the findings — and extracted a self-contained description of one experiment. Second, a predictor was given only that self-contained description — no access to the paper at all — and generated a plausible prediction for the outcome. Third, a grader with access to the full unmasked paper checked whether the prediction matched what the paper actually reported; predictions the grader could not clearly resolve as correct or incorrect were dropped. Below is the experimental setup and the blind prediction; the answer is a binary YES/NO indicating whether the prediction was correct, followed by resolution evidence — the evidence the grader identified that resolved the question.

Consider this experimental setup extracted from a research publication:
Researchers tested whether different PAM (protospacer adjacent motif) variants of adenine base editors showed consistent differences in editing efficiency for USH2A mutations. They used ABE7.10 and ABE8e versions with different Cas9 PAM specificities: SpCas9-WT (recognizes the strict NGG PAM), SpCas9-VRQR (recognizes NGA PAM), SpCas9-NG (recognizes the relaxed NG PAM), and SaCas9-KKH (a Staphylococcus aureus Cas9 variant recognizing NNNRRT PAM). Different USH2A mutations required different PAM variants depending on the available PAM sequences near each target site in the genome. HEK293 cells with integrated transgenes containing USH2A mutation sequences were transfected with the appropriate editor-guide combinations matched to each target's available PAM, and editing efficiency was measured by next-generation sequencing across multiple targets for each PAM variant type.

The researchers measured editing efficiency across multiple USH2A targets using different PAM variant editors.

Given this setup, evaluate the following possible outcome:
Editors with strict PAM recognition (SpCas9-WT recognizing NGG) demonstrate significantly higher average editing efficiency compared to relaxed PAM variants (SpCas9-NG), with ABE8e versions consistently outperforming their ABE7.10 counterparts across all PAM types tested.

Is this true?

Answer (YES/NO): NO